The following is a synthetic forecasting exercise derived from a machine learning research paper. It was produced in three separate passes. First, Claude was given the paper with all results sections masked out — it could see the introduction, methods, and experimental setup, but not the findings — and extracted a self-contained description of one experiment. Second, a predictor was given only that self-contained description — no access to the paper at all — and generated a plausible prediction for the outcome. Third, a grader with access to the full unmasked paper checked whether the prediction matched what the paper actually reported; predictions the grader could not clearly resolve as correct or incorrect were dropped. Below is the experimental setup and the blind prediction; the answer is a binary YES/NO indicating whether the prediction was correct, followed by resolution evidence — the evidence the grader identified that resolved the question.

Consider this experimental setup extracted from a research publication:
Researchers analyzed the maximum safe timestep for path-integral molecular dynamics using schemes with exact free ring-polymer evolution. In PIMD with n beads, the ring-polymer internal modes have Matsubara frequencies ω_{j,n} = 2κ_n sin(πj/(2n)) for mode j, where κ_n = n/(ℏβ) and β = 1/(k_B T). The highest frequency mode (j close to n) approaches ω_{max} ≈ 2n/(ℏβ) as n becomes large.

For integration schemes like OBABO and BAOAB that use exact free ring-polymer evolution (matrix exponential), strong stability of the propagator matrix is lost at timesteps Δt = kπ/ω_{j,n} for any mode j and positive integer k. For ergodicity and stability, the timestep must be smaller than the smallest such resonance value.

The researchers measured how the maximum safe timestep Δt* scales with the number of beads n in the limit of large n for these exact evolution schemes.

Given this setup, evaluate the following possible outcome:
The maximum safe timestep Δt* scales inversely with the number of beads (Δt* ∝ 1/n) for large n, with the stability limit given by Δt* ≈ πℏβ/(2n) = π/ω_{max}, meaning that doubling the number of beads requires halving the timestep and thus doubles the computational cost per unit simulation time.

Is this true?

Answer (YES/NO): YES